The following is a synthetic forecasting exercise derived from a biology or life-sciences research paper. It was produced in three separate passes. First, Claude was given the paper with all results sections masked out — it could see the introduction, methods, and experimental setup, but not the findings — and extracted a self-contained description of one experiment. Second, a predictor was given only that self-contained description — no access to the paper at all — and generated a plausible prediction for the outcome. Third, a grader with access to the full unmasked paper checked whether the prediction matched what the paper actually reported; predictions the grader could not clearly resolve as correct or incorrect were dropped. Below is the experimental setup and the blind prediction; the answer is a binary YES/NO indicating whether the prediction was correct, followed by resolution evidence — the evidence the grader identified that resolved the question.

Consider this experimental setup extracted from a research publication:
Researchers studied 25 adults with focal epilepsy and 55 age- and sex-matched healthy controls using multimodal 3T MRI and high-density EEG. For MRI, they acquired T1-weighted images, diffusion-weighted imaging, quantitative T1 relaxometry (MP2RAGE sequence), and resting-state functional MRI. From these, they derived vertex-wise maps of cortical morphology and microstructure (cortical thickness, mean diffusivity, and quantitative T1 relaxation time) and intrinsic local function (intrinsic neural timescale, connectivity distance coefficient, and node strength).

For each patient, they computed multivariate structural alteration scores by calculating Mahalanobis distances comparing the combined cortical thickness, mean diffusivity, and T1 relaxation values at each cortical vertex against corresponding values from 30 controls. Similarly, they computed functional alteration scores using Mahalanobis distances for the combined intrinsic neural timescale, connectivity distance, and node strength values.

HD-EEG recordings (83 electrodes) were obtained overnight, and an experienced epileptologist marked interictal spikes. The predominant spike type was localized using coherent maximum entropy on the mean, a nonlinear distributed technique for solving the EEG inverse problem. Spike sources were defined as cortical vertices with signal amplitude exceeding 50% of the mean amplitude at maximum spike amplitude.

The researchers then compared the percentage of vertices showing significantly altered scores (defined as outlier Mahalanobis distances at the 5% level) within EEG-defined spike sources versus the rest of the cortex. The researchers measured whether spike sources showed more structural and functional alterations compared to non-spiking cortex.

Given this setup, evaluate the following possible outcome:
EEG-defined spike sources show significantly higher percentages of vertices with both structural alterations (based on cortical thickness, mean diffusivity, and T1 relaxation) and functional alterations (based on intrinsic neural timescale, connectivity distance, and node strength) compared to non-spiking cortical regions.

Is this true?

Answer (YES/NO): NO